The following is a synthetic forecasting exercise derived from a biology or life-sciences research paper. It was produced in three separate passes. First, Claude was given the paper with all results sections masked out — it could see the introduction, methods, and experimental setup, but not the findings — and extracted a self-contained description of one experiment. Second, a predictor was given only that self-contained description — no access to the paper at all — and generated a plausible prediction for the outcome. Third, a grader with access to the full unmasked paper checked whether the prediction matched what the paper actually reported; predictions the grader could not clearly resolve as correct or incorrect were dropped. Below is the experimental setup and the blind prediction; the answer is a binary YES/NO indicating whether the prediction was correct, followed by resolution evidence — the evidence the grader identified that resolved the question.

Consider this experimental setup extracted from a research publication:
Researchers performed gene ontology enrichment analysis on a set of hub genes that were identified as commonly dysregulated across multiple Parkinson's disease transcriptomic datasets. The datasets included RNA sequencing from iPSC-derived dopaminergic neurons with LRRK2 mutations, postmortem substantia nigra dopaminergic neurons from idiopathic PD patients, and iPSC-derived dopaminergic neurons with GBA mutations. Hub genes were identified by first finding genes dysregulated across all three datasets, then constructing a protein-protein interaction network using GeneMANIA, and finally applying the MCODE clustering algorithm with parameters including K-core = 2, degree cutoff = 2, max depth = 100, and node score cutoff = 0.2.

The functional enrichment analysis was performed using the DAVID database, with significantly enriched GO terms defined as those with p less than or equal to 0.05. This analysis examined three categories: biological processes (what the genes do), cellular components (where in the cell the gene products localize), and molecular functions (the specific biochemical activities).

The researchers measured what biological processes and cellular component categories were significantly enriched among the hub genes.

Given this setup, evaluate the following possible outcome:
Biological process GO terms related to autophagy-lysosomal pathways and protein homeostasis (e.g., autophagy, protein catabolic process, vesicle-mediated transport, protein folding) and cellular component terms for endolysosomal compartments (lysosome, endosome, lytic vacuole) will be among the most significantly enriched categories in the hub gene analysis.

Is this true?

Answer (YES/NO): NO